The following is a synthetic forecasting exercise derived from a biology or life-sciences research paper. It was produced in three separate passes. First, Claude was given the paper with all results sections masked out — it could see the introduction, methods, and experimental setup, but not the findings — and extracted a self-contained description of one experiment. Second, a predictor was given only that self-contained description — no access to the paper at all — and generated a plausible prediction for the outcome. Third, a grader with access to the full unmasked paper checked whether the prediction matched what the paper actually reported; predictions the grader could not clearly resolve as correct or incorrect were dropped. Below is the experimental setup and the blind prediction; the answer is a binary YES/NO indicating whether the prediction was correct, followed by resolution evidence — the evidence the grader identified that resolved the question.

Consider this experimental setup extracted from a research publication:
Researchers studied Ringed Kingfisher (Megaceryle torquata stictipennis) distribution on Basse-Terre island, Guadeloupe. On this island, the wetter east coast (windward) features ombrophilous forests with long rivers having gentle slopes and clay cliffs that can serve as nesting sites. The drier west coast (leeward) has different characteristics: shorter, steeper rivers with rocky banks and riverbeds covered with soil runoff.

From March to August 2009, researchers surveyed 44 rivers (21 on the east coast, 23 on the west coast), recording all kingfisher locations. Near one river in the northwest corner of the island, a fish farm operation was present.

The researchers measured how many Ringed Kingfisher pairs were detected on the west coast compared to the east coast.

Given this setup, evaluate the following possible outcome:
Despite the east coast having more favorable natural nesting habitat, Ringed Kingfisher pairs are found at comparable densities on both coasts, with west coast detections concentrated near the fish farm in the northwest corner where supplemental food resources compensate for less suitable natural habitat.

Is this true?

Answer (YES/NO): NO